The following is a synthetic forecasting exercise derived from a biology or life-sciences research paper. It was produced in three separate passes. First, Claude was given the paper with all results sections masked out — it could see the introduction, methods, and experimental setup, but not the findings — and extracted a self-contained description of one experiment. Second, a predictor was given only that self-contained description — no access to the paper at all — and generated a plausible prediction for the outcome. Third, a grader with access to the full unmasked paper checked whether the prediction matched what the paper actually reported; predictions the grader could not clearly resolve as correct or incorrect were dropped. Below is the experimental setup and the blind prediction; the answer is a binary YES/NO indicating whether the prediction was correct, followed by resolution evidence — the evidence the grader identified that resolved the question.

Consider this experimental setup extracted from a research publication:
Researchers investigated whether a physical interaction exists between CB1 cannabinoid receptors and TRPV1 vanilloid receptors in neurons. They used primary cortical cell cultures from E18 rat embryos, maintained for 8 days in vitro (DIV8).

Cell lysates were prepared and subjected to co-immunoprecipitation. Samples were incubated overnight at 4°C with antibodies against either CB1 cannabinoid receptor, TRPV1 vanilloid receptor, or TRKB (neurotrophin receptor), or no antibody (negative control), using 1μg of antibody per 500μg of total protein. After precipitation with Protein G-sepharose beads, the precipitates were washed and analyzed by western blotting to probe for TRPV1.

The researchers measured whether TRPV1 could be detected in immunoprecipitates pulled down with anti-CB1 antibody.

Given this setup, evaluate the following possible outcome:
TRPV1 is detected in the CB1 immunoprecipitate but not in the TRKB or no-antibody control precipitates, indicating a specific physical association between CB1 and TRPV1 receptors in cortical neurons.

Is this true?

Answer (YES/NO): NO